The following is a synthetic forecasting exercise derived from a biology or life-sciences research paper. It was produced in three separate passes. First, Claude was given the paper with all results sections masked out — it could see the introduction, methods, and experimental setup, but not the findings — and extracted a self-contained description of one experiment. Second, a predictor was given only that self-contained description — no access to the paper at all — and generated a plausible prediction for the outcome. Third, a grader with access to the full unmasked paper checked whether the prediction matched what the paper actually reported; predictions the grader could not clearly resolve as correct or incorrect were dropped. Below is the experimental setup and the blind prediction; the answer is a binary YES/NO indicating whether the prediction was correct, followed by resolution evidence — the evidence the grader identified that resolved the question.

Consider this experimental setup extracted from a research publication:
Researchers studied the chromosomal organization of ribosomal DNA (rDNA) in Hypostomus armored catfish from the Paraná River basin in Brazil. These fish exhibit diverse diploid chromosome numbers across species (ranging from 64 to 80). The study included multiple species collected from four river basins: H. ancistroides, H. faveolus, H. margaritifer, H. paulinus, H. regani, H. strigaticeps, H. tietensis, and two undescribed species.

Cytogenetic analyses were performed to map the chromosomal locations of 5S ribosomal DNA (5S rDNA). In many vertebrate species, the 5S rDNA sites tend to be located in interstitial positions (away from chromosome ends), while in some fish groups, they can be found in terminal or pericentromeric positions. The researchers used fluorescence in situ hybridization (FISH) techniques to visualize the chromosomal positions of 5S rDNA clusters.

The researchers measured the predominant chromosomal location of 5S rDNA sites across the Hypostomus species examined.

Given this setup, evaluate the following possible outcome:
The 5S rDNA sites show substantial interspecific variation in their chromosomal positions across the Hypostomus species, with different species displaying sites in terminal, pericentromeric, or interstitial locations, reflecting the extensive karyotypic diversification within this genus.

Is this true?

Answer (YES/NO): NO